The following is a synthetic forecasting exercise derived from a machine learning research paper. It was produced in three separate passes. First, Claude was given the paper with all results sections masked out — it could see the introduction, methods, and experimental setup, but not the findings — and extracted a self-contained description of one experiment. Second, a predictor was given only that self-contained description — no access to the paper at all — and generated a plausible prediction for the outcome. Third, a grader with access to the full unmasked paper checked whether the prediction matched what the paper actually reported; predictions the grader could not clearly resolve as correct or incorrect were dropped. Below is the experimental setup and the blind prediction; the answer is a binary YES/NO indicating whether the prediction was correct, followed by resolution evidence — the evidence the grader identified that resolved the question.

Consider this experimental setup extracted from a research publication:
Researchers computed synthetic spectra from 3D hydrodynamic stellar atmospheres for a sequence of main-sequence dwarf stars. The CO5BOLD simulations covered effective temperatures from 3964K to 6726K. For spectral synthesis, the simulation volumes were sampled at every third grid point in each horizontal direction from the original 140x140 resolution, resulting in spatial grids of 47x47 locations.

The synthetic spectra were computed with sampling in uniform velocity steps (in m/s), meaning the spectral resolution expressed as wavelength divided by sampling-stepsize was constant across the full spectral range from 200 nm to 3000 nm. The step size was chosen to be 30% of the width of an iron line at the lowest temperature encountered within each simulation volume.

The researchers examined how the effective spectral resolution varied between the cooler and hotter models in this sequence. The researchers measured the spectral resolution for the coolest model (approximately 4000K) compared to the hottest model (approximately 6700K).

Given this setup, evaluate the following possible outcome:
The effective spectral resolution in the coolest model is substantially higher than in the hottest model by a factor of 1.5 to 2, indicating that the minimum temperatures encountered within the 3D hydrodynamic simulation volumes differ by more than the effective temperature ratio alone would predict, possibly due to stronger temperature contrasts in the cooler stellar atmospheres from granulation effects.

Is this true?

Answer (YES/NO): NO